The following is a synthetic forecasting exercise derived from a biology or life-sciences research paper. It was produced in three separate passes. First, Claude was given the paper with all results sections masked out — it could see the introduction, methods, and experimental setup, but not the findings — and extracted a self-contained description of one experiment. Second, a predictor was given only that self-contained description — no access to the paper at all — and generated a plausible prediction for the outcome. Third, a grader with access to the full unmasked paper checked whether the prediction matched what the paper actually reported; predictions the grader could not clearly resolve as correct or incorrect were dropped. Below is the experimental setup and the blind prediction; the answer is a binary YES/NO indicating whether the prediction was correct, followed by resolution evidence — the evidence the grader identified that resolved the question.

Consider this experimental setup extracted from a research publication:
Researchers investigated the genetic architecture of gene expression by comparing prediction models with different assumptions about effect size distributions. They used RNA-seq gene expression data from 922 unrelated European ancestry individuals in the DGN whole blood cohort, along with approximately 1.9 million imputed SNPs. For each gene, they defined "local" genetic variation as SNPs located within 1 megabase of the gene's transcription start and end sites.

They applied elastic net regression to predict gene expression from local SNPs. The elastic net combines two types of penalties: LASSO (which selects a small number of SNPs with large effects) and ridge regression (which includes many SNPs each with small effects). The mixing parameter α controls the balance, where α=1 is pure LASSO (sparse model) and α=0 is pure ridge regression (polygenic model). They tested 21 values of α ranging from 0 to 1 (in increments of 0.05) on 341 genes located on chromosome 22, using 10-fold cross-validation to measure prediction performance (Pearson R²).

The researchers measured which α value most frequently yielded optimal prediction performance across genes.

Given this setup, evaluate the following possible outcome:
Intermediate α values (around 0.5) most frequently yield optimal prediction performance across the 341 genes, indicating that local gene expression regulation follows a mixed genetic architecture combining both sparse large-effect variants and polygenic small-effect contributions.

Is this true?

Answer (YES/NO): NO